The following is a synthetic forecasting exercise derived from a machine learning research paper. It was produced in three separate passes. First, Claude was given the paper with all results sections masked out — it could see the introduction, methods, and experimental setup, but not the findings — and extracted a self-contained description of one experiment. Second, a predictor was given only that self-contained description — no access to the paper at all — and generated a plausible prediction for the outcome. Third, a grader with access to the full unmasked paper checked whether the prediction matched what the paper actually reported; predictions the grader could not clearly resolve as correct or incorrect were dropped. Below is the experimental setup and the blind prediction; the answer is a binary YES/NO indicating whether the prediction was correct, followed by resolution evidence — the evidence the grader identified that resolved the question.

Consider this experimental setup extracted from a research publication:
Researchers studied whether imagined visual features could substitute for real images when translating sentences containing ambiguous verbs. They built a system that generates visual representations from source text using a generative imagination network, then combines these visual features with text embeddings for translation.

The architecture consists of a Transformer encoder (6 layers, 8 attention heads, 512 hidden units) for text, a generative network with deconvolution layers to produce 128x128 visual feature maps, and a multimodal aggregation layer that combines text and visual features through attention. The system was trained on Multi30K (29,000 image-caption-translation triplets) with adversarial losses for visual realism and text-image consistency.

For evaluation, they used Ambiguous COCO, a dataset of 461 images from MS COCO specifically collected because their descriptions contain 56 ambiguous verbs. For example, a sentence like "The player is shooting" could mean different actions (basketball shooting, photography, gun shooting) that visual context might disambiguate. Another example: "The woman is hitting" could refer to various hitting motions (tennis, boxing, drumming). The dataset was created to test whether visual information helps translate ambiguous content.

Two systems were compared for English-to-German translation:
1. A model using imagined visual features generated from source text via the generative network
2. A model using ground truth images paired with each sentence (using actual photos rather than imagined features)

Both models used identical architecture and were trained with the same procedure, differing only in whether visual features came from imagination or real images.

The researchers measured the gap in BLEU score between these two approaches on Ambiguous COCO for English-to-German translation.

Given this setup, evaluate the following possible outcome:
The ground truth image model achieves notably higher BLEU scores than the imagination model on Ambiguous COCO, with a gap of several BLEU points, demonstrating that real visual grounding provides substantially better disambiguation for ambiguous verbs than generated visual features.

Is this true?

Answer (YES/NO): NO